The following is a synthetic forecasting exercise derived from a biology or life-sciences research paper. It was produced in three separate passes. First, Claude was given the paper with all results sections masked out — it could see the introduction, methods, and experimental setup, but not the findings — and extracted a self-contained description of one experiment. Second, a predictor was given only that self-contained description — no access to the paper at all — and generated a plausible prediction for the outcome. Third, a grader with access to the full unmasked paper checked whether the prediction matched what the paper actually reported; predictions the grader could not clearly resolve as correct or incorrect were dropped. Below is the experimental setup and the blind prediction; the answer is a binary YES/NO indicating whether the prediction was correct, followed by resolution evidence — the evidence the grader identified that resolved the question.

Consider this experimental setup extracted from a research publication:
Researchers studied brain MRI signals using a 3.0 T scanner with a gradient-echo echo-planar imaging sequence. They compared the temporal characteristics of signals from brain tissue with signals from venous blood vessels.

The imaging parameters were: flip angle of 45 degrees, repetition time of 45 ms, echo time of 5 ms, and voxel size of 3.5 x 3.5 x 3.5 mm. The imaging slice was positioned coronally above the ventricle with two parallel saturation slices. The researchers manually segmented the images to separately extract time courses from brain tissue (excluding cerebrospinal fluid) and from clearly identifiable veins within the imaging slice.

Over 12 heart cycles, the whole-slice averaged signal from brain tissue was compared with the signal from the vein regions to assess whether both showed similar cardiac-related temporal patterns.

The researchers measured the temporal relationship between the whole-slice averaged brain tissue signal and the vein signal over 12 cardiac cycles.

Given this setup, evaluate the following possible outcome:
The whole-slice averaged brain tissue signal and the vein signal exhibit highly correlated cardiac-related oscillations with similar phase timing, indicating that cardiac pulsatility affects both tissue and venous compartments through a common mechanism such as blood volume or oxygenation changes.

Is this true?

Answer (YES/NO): NO